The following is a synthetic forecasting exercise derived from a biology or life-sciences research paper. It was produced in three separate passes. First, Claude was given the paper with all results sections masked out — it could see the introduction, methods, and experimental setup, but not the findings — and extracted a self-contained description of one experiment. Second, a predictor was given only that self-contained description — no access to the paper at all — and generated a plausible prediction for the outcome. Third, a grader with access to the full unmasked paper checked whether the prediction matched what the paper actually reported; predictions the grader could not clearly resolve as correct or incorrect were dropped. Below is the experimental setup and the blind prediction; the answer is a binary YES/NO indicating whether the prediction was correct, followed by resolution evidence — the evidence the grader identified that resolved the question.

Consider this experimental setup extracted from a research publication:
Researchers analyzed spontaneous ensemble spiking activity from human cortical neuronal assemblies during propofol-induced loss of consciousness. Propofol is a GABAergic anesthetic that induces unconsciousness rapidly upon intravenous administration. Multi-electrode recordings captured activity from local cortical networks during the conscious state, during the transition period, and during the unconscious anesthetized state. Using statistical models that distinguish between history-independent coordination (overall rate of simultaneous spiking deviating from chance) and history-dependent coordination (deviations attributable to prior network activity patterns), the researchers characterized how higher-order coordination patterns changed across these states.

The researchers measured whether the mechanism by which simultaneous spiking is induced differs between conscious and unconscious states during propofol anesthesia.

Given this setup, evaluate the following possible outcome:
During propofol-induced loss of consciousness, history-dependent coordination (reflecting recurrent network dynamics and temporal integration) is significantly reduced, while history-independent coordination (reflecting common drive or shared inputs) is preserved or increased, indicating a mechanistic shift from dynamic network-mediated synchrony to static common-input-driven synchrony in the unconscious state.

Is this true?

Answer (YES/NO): NO